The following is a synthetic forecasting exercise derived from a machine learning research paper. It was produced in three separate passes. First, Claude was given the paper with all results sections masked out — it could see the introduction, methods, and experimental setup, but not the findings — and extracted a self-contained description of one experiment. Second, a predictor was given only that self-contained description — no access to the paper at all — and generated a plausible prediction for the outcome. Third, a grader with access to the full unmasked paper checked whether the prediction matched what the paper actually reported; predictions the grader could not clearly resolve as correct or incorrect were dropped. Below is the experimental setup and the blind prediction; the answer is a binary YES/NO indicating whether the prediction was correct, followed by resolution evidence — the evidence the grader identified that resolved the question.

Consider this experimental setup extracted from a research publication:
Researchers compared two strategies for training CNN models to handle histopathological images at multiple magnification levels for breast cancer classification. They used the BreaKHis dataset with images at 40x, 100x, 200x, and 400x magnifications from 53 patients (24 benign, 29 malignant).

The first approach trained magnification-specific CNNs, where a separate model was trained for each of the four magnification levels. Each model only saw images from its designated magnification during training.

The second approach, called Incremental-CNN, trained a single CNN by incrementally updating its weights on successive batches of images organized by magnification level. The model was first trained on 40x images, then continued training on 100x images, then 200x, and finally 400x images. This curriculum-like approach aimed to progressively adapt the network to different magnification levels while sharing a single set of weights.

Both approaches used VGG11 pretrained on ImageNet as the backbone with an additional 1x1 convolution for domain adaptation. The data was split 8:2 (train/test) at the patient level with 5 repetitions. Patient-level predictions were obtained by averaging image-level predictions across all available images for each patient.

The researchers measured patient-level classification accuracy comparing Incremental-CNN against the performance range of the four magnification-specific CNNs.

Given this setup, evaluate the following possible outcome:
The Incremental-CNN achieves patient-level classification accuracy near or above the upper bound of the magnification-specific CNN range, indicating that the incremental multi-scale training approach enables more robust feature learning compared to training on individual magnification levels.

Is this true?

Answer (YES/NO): YES